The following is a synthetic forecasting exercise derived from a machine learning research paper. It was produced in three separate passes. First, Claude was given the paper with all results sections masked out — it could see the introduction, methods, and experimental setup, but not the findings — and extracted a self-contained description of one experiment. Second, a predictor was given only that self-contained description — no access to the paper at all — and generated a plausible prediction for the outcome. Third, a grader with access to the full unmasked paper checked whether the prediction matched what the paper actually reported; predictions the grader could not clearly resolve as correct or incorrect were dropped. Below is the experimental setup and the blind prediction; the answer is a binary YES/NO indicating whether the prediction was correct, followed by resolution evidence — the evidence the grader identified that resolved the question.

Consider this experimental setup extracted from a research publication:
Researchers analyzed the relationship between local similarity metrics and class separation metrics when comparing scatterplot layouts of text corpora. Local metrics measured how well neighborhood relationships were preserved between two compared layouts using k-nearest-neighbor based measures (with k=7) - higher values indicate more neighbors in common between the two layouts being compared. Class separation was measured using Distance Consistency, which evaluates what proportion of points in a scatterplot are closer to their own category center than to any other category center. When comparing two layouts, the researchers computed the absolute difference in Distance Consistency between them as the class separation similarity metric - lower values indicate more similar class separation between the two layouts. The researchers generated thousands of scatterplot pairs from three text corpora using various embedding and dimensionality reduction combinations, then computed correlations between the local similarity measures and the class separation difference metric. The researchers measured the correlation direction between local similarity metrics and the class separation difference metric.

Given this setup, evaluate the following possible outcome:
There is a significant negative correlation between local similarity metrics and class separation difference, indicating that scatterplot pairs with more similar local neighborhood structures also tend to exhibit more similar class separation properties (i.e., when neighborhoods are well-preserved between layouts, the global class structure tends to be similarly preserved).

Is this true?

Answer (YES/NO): YES